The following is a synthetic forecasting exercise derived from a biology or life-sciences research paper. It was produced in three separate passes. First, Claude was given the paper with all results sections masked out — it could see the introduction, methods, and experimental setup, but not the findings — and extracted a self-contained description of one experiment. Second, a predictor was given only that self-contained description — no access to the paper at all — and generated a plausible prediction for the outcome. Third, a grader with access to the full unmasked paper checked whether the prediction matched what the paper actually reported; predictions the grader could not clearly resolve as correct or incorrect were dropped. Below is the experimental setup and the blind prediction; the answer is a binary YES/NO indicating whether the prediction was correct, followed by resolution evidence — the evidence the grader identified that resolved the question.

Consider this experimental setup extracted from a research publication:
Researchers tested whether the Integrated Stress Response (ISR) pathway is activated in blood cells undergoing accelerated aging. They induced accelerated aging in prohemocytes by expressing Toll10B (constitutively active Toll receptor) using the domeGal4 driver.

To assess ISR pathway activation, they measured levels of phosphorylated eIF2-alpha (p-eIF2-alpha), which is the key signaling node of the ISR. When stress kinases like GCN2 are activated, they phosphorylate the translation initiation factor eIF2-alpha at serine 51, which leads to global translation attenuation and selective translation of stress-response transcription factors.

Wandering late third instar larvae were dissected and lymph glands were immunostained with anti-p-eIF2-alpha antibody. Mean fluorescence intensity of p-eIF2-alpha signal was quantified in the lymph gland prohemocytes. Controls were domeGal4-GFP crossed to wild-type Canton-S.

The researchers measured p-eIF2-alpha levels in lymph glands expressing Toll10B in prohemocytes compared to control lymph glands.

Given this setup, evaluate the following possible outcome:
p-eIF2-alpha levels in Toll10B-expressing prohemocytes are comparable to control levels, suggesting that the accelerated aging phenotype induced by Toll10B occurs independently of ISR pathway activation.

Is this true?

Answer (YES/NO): NO